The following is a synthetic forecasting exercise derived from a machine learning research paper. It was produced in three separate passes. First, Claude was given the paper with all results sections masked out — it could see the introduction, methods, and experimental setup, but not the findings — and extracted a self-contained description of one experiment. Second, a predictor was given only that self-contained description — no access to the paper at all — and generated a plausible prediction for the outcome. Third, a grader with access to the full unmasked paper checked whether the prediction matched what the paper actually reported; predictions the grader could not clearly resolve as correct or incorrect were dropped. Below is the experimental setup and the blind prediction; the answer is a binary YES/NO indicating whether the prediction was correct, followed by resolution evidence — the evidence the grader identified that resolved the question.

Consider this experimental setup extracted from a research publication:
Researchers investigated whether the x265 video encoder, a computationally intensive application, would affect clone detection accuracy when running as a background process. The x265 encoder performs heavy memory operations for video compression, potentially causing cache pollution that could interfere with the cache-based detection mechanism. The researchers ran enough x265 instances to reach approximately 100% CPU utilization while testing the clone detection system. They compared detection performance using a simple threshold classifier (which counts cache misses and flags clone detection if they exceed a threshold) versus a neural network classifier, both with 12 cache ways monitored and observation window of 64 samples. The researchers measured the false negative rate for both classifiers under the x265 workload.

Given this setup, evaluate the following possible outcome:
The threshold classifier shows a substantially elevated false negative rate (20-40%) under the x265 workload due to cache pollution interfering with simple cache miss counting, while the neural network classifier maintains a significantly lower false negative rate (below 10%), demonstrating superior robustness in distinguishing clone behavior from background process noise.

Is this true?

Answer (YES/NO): NO